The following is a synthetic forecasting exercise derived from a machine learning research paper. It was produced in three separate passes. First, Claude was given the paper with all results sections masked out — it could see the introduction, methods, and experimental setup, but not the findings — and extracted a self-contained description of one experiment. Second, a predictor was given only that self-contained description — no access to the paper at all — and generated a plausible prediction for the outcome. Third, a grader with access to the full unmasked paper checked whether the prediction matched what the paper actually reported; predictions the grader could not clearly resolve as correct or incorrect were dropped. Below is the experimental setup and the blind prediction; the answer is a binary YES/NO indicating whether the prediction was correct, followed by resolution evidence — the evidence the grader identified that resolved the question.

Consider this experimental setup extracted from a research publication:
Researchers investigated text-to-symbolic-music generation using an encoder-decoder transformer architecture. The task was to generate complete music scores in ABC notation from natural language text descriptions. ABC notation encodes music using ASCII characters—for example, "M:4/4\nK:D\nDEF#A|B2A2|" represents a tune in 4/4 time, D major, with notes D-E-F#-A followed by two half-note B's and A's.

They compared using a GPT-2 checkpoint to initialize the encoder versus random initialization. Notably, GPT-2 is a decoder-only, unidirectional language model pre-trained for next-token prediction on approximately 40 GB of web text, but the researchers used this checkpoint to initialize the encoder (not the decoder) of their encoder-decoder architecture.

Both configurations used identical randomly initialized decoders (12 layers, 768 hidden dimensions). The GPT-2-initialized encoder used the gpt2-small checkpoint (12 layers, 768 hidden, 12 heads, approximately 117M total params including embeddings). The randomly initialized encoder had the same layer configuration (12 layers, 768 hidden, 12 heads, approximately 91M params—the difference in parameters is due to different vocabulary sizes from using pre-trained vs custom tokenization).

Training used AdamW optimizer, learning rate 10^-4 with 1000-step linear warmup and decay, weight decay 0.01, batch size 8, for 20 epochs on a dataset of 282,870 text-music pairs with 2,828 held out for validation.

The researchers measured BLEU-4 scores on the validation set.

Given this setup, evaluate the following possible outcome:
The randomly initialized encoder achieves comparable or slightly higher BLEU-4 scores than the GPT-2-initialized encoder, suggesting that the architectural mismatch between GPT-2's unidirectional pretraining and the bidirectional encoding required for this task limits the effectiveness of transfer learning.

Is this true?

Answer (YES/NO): NO